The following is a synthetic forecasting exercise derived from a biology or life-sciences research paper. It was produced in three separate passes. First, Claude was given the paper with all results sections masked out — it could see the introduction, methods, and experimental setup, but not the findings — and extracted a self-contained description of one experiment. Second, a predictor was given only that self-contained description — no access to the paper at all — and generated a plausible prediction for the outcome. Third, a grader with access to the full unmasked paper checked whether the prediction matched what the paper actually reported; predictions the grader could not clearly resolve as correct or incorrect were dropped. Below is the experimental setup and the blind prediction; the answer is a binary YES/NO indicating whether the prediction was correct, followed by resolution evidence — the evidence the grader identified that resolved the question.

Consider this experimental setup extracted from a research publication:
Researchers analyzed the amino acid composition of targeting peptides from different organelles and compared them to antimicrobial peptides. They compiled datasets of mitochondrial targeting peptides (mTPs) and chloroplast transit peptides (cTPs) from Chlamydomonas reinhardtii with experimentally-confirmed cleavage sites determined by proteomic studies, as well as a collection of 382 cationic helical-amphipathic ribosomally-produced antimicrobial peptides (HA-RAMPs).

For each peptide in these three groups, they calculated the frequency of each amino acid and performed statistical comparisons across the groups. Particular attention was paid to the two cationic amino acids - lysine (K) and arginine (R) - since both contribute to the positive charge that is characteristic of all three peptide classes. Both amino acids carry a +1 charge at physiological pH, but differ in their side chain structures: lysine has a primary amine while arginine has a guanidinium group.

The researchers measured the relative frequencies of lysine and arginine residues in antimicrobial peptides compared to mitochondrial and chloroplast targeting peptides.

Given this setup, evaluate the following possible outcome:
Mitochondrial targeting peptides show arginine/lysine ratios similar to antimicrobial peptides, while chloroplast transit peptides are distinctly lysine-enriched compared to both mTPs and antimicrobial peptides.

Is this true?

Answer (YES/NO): NO